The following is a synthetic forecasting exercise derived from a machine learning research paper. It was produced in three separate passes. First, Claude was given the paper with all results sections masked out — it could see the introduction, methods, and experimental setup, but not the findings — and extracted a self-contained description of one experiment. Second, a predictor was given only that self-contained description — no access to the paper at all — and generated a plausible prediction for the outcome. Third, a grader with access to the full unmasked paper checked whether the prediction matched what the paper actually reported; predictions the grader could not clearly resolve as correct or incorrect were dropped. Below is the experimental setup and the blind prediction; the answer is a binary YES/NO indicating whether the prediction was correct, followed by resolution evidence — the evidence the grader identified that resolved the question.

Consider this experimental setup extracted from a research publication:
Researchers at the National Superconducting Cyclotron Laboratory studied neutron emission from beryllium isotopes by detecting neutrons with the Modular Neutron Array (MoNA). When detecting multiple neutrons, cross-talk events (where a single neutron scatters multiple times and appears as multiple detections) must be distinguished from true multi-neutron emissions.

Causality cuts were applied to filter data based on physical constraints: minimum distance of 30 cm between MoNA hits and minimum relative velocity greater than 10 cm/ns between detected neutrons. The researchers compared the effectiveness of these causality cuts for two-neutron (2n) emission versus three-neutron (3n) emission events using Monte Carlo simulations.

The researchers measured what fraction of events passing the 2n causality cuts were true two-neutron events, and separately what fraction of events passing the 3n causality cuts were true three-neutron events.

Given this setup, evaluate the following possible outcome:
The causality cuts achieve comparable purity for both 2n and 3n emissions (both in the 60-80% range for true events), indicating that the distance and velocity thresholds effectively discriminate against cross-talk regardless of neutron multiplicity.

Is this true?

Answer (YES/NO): NO